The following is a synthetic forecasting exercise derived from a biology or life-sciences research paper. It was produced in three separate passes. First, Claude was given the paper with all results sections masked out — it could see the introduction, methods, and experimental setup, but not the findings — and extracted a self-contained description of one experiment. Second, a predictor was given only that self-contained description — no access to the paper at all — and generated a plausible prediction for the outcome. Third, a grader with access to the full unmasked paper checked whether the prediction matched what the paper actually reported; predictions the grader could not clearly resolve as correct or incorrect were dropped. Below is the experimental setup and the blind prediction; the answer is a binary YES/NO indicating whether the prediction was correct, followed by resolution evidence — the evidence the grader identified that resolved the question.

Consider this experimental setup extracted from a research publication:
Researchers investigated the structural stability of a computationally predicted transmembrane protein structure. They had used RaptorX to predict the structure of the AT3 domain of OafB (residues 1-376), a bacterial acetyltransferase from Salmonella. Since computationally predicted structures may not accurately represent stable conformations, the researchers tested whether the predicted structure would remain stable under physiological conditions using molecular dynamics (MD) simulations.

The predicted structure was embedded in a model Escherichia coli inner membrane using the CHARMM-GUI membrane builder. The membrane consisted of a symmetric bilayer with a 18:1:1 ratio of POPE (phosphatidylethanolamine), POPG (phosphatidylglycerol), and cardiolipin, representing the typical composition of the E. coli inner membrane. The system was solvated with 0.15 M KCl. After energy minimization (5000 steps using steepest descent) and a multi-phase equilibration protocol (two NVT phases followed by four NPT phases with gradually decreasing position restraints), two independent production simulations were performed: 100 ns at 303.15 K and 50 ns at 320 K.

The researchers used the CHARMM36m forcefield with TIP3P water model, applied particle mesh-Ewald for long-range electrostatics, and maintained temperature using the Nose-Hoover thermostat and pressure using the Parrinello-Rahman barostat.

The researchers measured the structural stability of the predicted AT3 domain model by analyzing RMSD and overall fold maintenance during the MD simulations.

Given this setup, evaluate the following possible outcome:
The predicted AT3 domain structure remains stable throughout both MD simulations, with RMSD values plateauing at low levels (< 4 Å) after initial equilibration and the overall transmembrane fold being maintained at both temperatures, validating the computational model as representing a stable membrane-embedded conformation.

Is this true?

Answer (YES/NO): YES